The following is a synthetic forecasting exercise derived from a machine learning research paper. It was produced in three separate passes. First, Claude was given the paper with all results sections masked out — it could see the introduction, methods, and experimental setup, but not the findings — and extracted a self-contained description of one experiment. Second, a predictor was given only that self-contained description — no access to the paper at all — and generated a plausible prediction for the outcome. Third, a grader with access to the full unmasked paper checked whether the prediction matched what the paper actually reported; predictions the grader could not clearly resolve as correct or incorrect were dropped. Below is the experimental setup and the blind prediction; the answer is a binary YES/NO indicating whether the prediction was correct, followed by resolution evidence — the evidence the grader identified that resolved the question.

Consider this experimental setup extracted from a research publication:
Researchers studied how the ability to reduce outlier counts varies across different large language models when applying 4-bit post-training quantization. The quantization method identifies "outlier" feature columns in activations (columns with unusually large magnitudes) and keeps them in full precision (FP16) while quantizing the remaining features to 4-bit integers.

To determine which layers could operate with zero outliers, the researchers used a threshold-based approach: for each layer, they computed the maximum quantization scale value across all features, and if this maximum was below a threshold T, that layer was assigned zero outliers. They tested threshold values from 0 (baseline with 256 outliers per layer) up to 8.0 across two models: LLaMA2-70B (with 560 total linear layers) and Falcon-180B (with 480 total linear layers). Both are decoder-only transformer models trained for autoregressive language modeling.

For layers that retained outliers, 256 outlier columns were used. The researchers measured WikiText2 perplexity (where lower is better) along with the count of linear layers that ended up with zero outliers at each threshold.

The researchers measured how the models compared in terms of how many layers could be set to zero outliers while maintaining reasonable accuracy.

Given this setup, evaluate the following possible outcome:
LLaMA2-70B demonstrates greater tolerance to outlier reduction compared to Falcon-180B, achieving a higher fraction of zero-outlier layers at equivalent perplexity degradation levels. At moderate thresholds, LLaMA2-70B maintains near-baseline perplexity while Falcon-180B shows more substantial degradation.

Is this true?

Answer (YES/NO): NO